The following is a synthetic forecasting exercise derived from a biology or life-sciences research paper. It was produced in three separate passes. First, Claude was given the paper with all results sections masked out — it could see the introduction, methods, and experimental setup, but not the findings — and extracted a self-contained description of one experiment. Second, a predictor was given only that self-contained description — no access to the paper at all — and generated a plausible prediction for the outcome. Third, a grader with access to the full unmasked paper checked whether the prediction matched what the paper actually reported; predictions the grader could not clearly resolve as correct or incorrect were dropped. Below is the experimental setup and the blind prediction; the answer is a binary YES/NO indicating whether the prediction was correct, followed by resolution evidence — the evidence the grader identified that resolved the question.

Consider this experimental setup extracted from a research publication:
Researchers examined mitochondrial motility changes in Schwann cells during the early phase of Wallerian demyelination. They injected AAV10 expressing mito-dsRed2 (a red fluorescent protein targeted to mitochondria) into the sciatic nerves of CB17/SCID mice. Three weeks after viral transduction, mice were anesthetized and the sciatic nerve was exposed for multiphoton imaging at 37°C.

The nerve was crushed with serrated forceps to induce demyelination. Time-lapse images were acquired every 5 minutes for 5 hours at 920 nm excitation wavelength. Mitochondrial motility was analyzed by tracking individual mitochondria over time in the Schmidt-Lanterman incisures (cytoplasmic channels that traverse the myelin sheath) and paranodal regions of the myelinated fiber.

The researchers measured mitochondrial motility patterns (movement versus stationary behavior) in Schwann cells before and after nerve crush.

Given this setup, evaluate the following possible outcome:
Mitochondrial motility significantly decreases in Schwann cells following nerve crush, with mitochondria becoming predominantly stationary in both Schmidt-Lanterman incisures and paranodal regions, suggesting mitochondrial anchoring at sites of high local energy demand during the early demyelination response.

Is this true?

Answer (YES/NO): NO